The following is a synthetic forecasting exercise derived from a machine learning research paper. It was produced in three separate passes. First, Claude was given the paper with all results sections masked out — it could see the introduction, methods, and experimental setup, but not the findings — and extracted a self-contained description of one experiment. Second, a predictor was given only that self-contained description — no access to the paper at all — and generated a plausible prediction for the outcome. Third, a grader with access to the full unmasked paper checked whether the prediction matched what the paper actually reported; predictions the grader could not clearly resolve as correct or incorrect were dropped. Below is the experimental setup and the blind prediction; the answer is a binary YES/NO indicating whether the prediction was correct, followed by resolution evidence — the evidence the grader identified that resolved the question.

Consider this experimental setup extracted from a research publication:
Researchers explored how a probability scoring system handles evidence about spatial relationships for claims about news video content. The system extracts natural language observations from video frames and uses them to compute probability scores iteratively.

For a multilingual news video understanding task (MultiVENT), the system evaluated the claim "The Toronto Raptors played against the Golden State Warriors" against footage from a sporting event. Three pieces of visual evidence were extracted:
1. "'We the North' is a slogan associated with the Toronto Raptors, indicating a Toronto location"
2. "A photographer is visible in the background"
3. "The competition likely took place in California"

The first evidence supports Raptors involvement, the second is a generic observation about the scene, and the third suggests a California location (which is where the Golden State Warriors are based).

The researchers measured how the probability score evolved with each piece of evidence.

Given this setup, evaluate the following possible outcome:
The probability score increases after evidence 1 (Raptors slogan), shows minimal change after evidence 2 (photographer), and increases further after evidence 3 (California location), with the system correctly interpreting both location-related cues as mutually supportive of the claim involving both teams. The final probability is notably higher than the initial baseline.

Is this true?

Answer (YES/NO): YES